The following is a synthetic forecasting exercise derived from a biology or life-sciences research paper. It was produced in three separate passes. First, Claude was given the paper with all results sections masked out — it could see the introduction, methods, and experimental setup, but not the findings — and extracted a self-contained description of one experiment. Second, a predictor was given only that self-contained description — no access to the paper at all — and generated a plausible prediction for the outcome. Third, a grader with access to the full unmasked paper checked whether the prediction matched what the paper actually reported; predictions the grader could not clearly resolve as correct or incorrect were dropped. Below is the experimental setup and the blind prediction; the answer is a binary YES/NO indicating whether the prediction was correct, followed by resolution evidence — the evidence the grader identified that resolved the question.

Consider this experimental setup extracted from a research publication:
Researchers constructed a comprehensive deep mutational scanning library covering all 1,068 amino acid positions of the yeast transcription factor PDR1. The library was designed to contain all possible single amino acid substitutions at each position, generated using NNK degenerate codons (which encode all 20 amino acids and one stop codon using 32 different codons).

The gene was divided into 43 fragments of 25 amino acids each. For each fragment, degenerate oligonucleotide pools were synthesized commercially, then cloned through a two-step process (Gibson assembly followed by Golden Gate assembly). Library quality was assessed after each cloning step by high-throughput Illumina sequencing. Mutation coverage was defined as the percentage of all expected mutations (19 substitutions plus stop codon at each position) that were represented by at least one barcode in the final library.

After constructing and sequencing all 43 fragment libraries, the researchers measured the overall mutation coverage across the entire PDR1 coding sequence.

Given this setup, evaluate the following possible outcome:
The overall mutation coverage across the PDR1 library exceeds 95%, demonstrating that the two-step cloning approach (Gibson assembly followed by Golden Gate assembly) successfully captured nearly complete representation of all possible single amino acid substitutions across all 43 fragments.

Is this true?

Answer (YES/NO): YES